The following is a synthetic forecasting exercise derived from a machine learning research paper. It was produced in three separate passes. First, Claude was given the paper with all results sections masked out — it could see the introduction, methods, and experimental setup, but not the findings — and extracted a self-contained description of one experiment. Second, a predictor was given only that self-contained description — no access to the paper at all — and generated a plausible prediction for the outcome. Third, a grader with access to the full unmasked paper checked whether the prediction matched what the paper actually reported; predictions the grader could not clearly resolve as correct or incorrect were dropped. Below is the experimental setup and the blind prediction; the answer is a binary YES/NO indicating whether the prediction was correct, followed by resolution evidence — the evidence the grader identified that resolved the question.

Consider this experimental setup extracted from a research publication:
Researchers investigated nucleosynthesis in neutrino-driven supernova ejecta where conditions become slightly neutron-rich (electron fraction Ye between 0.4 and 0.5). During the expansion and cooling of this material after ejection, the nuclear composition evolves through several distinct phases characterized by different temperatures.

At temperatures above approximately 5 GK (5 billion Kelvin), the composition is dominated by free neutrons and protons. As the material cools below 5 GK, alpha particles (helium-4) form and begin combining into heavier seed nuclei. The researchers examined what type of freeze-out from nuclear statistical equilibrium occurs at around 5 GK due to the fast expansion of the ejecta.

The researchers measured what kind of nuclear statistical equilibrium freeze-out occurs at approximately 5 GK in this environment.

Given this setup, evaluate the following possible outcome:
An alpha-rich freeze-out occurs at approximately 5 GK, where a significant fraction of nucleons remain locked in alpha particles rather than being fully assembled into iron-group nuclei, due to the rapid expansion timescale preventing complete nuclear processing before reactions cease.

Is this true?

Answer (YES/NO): YES